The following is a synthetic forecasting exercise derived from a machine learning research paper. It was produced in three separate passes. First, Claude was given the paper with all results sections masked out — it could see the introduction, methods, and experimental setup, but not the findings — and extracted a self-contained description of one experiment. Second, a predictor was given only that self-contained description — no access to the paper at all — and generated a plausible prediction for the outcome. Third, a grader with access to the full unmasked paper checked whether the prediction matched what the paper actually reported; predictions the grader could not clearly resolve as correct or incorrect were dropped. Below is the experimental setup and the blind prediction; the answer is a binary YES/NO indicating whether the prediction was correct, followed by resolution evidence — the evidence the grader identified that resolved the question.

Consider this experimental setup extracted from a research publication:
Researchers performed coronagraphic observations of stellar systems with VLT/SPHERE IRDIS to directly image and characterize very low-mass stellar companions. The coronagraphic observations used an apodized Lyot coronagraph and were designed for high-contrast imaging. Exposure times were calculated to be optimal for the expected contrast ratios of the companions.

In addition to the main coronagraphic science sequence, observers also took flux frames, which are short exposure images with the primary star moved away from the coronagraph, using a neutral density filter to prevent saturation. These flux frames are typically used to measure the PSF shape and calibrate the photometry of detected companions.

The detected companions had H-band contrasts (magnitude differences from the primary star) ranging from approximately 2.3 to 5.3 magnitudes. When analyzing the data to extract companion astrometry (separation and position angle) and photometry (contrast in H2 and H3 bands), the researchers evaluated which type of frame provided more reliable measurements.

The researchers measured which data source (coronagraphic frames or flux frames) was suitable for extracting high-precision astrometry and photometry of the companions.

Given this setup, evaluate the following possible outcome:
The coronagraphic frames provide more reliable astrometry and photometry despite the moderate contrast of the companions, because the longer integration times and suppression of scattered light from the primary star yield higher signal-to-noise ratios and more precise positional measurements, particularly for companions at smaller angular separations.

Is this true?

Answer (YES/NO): NO